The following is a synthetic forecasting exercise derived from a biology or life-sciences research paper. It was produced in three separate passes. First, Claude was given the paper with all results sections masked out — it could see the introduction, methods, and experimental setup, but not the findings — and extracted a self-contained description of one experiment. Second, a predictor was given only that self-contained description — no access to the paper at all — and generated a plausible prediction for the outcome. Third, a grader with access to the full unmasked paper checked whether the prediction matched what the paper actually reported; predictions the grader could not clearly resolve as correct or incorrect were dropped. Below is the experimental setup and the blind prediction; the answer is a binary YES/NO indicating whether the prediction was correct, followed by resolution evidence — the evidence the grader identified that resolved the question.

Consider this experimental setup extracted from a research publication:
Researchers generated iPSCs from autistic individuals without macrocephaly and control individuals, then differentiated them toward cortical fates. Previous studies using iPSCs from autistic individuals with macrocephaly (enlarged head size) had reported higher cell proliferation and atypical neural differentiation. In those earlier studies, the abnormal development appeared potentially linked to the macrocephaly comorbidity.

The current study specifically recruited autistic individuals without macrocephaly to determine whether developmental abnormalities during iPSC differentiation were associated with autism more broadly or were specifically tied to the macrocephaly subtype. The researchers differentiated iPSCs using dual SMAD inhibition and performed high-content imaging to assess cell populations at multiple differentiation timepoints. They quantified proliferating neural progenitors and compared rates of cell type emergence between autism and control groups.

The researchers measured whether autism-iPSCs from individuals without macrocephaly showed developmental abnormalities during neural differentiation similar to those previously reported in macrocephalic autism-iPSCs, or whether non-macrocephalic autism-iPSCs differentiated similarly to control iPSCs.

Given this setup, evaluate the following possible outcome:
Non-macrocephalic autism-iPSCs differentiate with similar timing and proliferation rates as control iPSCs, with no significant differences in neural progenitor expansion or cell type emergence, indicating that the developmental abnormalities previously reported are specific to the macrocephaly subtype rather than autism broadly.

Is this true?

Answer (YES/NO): NO